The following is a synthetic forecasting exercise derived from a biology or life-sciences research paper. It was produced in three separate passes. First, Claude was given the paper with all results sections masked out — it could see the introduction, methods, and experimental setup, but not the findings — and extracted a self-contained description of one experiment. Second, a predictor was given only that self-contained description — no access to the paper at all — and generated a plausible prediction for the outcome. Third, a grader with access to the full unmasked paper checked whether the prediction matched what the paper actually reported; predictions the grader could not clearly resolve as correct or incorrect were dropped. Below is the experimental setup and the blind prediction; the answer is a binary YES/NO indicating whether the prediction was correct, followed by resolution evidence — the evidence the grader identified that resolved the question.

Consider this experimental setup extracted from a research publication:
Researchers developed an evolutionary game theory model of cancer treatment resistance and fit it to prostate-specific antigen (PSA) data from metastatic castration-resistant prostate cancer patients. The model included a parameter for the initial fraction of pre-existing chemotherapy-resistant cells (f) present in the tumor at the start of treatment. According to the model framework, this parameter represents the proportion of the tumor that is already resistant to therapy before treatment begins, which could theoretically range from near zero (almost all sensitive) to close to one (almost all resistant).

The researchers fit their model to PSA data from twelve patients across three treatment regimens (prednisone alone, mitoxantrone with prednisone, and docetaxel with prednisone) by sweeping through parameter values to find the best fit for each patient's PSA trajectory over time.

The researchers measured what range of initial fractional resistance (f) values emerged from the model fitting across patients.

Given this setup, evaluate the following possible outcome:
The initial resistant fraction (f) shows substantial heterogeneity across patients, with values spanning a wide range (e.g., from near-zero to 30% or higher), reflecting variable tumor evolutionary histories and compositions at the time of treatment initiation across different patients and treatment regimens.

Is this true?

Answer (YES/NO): NO